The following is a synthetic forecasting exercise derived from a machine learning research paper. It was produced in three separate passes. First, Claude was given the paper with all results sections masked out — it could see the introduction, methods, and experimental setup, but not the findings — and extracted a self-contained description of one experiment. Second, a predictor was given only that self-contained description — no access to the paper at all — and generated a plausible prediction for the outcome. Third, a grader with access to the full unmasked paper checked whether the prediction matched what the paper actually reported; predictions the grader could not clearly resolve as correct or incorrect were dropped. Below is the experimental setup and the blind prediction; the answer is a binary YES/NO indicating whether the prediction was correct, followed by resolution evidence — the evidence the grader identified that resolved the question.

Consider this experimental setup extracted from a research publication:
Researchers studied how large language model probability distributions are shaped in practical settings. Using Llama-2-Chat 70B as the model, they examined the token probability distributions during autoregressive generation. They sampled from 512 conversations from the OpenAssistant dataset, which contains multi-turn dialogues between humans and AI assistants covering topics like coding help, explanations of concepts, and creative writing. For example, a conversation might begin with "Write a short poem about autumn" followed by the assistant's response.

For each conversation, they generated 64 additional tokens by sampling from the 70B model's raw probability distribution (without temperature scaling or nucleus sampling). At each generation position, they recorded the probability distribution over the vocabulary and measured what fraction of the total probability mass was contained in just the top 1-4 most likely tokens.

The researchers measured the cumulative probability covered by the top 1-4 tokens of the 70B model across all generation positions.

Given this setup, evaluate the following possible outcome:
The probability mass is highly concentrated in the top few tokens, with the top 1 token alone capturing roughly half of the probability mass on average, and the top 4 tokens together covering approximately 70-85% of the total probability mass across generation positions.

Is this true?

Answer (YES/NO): NO